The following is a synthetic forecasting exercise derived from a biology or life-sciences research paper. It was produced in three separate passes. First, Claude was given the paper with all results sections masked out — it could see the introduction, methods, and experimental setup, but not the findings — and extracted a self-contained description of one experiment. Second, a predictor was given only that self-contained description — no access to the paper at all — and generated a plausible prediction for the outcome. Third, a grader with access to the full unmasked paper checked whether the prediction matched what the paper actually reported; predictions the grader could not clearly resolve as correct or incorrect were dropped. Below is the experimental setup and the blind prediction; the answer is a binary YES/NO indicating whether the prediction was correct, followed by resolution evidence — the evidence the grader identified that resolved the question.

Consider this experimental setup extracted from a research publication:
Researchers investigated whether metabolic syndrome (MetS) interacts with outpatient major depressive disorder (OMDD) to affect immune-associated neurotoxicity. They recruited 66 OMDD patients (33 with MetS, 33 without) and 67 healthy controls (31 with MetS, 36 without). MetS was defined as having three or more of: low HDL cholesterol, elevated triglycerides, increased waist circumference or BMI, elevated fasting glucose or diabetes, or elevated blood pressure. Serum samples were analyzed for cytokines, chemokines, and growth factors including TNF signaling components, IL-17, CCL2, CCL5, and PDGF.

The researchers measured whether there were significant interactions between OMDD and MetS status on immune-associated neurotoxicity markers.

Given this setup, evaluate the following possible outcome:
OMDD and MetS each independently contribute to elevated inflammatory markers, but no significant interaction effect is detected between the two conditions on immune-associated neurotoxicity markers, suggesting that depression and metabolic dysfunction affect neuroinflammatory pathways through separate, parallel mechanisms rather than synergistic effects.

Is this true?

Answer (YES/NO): NO